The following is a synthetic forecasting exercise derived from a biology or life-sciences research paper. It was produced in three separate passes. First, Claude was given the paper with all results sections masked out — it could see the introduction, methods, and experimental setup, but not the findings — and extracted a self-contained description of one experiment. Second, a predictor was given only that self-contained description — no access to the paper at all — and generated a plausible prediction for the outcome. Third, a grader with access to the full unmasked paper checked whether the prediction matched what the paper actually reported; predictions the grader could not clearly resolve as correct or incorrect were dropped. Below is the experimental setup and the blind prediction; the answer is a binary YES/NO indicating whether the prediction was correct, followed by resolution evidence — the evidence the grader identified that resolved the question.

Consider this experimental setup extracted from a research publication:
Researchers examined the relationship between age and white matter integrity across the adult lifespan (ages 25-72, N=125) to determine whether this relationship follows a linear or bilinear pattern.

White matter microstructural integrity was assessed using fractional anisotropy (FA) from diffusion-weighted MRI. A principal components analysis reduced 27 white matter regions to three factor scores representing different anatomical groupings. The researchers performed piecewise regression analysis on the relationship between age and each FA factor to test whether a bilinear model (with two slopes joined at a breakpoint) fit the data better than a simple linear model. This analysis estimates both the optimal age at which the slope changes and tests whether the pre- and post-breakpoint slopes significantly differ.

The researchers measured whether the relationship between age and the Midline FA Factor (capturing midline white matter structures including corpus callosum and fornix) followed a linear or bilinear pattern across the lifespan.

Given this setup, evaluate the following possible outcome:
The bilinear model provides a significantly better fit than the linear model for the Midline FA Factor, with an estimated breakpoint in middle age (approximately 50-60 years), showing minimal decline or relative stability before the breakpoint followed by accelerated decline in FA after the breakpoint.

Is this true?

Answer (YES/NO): NO